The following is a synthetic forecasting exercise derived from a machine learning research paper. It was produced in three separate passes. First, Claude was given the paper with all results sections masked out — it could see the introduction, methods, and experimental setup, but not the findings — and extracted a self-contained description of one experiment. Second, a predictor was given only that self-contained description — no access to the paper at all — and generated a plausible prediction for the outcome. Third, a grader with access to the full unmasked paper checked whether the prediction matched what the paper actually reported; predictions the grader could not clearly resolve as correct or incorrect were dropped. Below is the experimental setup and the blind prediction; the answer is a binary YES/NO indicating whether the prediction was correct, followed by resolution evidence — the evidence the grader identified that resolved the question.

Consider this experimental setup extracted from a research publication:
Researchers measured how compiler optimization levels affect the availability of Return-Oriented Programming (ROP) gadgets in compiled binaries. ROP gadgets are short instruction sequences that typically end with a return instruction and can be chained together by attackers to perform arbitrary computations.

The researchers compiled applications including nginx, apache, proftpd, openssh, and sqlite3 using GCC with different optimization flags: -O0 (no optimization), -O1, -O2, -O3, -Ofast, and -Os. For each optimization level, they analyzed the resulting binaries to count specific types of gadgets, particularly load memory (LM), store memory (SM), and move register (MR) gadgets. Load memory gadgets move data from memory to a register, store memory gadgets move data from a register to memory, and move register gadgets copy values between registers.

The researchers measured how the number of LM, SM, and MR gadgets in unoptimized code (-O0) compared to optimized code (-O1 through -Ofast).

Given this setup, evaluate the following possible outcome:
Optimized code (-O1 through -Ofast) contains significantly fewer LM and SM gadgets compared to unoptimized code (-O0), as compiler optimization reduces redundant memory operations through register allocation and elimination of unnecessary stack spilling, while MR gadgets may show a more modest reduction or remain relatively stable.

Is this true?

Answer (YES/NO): NO